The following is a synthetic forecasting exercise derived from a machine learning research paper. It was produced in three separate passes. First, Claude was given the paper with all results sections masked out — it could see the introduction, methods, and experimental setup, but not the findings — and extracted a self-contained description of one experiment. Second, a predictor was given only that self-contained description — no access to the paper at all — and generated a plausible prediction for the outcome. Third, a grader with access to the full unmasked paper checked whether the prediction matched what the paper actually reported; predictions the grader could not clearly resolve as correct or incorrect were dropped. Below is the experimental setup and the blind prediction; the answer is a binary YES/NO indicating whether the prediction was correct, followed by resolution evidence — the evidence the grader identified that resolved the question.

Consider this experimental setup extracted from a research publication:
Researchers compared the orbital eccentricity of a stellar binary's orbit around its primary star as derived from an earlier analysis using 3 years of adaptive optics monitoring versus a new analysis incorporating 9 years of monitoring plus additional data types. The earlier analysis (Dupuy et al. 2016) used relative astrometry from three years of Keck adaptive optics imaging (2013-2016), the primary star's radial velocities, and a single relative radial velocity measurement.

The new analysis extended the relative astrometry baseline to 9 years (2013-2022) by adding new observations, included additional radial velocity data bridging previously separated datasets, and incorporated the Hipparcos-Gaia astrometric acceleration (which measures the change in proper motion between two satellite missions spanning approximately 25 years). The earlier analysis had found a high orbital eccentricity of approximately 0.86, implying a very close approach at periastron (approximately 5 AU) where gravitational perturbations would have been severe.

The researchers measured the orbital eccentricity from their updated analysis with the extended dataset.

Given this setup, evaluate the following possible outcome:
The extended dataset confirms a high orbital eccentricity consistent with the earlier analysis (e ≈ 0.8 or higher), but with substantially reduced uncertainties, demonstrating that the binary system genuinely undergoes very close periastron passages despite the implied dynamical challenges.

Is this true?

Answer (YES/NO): NO